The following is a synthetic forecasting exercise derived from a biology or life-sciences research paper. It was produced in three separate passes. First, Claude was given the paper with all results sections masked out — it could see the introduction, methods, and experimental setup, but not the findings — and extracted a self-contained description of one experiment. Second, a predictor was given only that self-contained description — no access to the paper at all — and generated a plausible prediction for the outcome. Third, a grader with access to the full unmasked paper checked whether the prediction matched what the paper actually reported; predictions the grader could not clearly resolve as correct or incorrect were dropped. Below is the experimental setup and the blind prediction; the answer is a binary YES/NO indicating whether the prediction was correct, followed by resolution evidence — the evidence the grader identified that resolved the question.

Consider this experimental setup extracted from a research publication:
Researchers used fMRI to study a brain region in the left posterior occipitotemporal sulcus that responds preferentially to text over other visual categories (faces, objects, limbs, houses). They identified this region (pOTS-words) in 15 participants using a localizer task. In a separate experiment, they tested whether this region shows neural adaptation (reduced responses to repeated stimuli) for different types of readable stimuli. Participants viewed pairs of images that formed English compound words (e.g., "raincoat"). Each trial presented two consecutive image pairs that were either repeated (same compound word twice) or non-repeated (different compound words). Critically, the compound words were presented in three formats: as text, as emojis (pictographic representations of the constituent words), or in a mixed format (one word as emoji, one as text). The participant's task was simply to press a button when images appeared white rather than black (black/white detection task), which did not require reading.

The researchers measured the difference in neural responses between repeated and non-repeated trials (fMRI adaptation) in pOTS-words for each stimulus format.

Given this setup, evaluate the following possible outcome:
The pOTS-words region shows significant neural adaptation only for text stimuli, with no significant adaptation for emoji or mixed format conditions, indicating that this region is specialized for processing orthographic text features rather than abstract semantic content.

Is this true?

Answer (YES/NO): NO